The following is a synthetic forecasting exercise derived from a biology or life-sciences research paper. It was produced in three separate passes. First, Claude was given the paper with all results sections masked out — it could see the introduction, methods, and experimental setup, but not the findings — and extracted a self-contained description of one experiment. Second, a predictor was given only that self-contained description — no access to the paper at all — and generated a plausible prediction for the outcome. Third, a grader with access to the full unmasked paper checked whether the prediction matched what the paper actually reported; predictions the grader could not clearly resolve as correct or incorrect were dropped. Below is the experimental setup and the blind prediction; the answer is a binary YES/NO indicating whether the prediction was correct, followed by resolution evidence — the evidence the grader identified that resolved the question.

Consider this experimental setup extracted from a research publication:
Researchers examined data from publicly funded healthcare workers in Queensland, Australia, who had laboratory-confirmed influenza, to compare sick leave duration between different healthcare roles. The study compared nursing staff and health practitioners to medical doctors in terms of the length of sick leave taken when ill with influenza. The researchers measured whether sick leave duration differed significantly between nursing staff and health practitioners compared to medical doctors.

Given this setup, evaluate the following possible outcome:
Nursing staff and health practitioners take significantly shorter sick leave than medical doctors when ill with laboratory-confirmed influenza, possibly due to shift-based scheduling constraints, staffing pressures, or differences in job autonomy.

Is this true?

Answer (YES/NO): NO